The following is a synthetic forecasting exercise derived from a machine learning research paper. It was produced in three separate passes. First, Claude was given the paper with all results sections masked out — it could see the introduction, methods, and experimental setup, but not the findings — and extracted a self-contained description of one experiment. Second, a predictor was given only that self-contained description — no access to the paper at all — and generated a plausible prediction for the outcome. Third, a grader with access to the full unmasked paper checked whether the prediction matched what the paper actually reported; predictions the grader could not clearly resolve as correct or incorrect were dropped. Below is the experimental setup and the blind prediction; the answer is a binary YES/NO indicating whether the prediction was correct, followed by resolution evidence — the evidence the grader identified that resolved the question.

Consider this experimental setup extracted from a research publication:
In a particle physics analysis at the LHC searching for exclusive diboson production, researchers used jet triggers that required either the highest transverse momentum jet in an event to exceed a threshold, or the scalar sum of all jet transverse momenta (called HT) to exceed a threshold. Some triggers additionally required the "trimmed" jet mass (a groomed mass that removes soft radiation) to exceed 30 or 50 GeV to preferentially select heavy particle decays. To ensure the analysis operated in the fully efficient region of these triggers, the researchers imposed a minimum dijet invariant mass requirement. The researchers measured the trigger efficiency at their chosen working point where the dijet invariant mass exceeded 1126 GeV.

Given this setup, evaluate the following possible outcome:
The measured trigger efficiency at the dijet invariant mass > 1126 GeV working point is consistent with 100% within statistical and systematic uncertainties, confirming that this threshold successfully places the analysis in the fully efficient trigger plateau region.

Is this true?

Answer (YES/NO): YES